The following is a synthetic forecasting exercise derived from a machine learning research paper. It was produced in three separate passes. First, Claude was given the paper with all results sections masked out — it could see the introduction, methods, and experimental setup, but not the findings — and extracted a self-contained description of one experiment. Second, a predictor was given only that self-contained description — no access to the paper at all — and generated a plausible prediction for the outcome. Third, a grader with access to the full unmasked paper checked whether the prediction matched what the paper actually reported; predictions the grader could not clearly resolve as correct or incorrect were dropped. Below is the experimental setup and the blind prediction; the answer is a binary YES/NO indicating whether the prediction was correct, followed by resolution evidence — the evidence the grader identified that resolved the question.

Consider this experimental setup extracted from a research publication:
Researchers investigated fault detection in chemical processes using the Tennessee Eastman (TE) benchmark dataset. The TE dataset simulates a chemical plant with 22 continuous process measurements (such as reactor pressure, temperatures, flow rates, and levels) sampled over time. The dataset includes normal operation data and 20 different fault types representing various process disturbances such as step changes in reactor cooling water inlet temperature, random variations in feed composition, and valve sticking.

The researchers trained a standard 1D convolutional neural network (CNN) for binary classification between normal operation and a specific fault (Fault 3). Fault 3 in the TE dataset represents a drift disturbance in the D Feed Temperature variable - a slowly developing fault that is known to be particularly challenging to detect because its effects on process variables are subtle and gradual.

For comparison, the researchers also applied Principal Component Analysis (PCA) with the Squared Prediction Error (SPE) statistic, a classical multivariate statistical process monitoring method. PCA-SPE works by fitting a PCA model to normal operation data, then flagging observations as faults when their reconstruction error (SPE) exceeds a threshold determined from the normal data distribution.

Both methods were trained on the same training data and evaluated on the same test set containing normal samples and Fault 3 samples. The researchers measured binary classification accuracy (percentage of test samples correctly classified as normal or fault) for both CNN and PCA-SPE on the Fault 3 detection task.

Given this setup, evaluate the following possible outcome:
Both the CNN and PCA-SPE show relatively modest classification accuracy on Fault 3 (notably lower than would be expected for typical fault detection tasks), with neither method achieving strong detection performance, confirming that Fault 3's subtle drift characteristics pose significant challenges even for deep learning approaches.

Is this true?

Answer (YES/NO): NO